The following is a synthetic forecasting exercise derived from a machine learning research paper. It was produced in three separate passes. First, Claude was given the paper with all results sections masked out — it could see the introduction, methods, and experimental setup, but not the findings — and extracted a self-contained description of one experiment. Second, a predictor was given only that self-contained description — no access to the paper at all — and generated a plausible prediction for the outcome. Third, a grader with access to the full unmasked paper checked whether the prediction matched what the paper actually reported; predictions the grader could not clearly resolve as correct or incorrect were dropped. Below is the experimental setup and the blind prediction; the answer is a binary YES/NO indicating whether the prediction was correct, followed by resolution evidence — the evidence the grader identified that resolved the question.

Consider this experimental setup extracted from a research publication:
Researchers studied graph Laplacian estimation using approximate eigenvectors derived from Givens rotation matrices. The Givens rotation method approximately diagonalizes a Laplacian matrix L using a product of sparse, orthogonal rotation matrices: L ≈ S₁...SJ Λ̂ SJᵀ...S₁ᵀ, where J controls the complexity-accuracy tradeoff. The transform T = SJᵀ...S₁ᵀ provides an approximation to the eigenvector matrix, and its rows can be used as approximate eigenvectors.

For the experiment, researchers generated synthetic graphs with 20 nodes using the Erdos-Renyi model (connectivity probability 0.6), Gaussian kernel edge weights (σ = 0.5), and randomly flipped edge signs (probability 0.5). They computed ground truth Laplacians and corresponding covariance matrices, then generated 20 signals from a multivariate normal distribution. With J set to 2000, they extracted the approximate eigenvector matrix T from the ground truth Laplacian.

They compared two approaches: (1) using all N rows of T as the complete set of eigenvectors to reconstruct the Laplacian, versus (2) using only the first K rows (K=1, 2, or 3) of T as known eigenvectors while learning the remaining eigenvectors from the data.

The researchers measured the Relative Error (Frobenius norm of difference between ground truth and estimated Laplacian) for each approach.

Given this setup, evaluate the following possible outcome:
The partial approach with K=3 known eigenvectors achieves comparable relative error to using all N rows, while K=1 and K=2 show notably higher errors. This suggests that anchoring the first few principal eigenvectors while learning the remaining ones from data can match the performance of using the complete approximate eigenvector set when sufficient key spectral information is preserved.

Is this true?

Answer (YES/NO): NO